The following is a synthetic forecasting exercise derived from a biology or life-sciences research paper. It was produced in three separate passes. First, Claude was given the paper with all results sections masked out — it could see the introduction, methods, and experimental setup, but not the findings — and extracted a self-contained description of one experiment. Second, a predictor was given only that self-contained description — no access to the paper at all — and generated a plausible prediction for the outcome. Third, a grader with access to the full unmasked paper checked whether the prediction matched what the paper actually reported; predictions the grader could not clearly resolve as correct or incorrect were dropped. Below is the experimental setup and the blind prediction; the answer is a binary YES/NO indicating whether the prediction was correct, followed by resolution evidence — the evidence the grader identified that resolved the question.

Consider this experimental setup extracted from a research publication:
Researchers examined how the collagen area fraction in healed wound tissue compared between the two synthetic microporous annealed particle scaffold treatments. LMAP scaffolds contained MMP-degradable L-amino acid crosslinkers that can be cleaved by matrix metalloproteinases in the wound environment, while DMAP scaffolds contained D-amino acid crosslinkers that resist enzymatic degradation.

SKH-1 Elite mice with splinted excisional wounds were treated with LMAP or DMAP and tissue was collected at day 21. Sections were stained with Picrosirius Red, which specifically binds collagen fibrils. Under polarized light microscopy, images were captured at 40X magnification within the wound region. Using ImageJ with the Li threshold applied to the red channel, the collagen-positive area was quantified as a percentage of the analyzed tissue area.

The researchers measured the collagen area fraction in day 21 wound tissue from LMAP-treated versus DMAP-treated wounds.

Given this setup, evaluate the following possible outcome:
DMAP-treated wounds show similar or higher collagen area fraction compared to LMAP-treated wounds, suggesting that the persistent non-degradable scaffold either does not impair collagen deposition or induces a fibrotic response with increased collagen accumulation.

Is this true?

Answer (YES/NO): YES